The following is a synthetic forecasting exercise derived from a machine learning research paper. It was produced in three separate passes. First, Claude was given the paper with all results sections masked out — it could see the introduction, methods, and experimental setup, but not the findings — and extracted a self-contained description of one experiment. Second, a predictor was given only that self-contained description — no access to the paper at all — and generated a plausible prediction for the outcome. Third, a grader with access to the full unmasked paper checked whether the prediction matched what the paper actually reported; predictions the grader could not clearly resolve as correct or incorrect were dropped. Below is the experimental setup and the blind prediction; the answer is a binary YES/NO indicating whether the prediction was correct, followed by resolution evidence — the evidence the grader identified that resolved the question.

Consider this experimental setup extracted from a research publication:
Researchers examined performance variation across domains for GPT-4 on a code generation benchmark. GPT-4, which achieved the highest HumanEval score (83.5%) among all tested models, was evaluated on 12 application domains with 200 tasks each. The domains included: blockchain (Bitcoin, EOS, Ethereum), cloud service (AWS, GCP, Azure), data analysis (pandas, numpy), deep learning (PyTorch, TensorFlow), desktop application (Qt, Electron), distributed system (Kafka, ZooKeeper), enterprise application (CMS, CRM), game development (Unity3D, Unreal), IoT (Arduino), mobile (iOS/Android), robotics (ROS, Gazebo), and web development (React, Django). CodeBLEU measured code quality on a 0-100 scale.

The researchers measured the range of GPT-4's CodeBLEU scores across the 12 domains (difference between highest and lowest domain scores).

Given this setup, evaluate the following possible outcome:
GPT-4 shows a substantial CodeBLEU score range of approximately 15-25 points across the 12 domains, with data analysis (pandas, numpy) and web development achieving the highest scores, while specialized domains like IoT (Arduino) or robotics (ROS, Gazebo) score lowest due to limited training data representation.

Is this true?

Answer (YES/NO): NO